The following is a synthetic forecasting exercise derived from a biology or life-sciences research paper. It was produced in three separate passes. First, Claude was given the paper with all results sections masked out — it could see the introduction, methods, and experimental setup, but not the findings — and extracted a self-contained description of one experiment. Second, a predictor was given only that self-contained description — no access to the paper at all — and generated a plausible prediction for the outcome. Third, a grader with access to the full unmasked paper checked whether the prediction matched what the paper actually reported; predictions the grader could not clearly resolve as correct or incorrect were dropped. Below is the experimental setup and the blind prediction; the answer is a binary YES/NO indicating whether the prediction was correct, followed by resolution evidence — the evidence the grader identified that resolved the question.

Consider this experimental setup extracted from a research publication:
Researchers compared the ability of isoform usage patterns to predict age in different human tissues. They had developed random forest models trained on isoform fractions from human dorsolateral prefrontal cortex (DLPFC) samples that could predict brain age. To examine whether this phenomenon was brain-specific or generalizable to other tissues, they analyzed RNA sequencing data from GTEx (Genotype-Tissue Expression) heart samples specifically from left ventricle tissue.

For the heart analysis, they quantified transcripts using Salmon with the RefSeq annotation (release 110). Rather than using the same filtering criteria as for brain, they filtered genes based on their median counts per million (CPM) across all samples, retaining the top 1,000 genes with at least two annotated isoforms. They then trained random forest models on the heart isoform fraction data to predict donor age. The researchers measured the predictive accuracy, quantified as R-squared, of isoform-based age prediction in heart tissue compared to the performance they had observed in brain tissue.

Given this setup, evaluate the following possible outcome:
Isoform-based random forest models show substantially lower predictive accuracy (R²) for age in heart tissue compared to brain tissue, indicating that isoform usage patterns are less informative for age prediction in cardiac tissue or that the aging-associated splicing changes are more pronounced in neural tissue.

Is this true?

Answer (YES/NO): YES